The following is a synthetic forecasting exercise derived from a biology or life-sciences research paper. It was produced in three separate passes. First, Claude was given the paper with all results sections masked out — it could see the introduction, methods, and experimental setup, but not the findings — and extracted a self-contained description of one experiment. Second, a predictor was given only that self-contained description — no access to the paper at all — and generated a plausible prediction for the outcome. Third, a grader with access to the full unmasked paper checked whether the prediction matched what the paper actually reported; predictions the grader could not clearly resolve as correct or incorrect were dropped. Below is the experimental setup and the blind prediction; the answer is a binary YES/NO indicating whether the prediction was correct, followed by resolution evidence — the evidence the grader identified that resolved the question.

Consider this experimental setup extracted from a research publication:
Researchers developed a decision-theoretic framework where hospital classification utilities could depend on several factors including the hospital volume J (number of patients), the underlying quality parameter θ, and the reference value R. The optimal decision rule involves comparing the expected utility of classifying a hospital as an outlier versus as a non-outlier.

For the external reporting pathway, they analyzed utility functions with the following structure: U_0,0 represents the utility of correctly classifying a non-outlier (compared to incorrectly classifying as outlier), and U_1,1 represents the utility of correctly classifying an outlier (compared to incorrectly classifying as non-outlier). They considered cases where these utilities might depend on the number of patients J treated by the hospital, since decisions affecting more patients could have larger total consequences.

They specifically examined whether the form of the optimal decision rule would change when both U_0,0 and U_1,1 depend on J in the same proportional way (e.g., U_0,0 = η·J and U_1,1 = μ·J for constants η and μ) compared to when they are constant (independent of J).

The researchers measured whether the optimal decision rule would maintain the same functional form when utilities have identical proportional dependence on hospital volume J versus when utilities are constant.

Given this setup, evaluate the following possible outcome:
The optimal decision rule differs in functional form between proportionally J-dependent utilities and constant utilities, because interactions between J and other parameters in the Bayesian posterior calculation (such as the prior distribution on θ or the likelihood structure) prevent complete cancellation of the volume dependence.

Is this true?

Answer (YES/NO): NO